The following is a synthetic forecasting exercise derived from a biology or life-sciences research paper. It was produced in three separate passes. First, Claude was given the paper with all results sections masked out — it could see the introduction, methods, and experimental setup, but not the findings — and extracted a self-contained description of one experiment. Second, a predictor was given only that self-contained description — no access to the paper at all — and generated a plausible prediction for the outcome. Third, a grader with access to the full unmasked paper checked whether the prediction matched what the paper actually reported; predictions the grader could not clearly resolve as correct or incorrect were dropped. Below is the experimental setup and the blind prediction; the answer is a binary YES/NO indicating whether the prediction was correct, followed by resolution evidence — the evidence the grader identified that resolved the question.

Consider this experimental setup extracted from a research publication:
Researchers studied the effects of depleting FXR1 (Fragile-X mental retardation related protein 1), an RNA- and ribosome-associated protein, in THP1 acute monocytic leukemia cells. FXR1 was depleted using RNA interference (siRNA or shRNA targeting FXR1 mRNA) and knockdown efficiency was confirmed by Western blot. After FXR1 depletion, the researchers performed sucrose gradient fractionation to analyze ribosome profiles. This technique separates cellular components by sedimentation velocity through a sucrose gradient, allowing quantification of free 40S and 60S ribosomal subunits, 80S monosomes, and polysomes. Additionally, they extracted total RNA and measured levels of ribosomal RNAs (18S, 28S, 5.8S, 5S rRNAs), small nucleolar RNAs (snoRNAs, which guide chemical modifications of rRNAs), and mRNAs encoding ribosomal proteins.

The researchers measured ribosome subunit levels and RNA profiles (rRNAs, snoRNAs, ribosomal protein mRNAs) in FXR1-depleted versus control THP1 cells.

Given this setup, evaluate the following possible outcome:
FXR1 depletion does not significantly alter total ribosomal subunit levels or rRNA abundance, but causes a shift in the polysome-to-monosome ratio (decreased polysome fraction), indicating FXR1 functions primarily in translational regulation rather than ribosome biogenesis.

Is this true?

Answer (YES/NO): NO